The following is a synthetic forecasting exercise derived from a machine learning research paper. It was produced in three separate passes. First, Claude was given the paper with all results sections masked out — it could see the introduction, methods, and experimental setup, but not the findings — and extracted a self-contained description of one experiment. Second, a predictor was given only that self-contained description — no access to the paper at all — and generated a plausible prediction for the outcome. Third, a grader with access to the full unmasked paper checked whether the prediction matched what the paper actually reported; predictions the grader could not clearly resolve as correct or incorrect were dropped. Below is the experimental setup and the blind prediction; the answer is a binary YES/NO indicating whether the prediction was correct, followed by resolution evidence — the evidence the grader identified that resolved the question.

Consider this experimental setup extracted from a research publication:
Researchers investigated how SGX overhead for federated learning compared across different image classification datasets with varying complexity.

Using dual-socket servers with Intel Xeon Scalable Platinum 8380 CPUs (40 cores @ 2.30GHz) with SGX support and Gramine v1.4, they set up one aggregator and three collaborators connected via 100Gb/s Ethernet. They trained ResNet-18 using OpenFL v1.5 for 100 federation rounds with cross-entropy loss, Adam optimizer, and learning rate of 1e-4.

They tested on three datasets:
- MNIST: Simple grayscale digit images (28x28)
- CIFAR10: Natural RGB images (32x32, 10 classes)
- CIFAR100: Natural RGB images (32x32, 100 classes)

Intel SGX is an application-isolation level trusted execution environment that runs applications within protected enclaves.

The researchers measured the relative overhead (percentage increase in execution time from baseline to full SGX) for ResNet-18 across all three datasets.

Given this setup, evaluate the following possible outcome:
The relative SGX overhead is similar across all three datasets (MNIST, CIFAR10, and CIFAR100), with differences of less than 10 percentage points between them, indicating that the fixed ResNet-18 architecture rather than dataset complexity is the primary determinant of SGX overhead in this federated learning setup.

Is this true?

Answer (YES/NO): NO